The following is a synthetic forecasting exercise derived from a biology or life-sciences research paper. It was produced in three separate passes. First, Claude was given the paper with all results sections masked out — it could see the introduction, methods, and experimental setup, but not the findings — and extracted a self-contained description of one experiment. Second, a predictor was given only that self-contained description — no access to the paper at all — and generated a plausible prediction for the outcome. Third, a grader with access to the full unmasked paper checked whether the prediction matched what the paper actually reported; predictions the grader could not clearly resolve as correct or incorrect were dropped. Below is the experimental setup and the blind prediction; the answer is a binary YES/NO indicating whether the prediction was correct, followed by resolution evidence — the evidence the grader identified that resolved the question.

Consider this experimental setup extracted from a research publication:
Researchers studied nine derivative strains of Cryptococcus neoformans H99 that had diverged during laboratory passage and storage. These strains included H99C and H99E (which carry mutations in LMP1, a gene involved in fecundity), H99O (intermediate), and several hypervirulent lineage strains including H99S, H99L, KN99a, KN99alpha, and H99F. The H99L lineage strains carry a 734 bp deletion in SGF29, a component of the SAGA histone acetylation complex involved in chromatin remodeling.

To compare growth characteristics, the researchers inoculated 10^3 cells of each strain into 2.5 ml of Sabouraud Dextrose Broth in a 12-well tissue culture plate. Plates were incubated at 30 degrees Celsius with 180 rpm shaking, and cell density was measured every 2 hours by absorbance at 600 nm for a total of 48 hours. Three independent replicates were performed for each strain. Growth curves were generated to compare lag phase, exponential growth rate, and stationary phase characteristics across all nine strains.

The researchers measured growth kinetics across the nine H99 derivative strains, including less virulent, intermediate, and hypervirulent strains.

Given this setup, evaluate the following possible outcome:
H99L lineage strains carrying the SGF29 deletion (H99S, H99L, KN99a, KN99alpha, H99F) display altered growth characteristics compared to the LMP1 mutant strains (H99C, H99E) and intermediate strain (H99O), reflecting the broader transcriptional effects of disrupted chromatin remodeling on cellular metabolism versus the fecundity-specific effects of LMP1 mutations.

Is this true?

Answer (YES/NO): NO